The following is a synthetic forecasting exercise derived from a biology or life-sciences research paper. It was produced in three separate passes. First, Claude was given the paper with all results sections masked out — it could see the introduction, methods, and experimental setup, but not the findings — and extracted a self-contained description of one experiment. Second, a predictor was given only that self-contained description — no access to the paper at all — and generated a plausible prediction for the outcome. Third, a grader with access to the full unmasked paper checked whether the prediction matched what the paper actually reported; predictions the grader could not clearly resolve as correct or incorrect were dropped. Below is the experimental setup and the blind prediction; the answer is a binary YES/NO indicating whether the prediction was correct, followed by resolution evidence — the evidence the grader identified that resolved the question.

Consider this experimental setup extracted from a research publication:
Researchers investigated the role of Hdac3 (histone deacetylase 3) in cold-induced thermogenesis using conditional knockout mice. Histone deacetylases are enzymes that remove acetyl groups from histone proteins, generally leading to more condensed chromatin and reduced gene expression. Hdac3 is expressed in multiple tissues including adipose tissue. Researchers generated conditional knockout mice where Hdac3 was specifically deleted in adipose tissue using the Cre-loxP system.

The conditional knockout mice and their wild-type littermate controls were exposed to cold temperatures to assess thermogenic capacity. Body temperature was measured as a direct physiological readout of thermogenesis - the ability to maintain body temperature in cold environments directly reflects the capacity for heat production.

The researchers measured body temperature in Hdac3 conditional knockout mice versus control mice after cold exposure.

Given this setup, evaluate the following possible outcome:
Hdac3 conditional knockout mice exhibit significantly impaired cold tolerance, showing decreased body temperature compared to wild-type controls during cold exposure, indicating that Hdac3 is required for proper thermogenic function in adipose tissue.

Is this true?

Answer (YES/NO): YES